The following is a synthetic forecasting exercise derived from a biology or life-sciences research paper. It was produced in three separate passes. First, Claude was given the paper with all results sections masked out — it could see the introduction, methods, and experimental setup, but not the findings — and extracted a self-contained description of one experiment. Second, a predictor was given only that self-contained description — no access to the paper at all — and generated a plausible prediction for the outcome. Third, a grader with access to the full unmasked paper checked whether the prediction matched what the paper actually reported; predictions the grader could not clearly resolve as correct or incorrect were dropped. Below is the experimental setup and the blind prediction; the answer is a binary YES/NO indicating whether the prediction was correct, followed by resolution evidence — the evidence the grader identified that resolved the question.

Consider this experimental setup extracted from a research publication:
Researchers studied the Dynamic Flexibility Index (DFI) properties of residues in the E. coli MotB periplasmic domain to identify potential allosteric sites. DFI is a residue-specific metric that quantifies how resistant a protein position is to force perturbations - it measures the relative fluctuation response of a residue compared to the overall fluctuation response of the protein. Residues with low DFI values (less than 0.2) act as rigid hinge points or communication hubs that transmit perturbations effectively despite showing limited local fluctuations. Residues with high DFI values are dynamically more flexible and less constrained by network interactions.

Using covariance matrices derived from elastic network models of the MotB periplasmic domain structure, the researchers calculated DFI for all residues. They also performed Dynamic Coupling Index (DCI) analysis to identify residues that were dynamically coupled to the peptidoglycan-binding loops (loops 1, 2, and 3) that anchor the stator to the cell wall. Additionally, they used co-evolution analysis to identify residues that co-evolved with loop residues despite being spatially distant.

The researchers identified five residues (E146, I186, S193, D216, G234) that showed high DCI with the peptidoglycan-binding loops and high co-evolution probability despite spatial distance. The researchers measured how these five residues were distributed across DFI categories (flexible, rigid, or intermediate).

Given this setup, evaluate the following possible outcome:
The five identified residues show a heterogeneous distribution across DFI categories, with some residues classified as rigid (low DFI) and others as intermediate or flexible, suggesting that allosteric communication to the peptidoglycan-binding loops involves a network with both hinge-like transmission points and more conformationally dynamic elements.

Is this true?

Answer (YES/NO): YES